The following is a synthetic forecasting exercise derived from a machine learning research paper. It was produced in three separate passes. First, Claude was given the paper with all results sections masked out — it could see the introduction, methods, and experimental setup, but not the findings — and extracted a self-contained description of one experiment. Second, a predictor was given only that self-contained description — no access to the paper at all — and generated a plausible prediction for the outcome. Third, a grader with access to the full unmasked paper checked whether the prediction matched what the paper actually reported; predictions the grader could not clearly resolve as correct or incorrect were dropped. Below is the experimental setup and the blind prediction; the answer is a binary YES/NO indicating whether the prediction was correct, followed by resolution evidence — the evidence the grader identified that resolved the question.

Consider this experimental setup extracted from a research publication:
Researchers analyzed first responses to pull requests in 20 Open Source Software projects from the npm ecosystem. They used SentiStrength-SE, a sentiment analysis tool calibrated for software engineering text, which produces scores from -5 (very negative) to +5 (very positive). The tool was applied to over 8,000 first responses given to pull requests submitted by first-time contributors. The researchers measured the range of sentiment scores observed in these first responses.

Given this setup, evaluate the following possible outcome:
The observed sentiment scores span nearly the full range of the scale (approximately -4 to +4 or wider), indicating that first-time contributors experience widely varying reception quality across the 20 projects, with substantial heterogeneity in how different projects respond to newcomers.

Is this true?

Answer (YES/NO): NO